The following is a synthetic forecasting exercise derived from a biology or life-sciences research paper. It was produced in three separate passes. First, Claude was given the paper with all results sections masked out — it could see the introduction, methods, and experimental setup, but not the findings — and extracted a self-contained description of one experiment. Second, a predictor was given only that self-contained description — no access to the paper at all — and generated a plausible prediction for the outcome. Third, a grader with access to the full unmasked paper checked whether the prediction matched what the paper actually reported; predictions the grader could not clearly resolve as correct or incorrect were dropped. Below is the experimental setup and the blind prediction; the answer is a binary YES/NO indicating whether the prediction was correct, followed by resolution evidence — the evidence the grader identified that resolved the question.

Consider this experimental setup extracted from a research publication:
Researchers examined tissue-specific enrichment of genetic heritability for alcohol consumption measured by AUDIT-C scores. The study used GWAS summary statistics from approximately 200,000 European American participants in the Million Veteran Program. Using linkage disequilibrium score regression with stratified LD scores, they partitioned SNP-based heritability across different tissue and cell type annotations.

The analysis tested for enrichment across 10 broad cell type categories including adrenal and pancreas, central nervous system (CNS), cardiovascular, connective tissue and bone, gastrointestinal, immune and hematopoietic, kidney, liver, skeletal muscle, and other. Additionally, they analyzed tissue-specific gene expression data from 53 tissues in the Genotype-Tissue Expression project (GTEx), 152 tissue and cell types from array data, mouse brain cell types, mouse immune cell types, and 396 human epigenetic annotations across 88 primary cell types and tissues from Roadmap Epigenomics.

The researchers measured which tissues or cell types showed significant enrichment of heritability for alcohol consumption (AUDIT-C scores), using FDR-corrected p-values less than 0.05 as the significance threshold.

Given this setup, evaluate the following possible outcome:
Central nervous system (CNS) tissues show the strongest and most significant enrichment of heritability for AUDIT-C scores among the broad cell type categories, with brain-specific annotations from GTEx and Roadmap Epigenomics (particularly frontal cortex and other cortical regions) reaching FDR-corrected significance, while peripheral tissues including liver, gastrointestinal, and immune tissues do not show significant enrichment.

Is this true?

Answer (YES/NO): NO